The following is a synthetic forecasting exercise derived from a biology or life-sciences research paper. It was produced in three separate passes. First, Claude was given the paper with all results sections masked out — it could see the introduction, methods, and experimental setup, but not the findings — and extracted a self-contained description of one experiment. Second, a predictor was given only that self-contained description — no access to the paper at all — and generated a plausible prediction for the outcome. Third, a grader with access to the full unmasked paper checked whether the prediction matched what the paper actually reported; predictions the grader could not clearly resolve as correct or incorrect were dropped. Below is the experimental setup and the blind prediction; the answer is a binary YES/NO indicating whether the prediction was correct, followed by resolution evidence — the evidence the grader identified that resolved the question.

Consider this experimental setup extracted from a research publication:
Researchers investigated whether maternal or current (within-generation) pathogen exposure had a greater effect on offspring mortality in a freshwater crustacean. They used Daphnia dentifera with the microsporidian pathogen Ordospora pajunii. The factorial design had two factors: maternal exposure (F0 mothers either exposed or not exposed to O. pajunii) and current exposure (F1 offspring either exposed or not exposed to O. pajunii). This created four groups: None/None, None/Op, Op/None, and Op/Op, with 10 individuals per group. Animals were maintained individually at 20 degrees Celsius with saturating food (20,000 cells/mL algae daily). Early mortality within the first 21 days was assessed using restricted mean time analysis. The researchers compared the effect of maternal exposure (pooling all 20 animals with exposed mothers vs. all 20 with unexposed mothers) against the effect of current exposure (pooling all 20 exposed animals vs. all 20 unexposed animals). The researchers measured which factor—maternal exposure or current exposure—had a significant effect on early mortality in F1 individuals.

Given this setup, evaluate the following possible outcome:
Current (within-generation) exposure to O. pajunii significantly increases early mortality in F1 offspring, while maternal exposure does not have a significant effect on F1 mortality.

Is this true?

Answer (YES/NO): NO